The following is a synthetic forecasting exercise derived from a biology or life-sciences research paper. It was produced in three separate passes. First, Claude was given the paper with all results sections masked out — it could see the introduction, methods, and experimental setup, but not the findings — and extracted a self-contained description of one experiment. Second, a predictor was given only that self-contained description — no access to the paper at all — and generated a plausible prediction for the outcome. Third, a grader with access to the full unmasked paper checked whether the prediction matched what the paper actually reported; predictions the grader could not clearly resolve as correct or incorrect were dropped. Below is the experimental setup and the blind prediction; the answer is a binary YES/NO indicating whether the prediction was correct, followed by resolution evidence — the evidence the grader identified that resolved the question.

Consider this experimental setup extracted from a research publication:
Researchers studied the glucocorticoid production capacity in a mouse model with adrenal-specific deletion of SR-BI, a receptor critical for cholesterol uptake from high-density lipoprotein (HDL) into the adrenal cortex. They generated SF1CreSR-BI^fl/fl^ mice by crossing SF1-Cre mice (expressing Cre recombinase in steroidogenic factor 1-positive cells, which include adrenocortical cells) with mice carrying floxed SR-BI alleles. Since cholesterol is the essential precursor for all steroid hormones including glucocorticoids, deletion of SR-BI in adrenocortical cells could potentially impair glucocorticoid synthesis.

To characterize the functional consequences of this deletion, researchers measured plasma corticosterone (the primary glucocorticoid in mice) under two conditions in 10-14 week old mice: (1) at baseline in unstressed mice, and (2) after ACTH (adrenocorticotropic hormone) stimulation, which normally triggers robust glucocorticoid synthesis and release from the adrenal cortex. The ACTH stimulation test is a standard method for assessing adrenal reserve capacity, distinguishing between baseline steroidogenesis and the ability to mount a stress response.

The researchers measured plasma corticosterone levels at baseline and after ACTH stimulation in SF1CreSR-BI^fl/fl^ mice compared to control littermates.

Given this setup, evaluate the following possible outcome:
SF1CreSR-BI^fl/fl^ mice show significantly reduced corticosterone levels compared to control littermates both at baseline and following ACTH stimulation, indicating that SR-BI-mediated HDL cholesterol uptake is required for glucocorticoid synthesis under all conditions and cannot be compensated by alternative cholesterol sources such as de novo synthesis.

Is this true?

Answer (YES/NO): NO